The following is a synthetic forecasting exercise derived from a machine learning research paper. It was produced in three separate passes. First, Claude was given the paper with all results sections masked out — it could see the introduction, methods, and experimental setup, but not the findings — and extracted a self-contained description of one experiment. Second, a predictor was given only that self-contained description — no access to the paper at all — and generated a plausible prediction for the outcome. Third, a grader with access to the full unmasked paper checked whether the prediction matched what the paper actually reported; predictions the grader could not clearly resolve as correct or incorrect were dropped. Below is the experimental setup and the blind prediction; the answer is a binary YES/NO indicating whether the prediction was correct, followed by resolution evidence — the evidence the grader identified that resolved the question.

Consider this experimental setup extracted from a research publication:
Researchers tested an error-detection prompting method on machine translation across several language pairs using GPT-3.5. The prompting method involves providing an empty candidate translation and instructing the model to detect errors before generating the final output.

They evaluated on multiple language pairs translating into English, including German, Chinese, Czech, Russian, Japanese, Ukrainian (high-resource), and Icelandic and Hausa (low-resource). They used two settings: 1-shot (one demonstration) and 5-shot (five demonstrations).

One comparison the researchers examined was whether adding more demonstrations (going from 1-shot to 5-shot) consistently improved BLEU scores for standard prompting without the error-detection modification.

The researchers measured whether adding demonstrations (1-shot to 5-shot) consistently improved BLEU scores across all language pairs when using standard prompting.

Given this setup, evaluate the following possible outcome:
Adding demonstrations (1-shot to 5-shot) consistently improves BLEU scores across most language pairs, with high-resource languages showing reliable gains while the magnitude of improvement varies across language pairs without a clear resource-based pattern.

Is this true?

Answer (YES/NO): NO